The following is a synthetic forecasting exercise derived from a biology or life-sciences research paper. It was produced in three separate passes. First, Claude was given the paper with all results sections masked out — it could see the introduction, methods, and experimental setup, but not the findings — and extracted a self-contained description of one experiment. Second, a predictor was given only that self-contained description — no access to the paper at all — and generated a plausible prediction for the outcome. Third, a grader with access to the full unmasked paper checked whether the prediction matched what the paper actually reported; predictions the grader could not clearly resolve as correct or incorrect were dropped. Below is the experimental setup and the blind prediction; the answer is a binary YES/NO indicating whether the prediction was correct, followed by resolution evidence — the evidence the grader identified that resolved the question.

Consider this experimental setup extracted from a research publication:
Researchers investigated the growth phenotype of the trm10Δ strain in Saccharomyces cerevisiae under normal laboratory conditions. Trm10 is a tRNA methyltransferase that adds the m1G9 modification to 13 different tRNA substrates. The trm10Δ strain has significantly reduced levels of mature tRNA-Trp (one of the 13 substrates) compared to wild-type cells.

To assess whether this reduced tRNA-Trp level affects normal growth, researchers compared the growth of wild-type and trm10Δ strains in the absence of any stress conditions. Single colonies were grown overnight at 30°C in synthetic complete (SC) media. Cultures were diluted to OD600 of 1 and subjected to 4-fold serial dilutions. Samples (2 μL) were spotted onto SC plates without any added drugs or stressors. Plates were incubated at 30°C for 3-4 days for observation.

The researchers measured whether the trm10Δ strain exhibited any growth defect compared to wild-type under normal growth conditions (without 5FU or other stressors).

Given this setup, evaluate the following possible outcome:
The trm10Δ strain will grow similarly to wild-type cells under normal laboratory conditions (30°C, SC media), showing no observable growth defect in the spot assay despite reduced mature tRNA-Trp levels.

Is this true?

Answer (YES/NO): YES